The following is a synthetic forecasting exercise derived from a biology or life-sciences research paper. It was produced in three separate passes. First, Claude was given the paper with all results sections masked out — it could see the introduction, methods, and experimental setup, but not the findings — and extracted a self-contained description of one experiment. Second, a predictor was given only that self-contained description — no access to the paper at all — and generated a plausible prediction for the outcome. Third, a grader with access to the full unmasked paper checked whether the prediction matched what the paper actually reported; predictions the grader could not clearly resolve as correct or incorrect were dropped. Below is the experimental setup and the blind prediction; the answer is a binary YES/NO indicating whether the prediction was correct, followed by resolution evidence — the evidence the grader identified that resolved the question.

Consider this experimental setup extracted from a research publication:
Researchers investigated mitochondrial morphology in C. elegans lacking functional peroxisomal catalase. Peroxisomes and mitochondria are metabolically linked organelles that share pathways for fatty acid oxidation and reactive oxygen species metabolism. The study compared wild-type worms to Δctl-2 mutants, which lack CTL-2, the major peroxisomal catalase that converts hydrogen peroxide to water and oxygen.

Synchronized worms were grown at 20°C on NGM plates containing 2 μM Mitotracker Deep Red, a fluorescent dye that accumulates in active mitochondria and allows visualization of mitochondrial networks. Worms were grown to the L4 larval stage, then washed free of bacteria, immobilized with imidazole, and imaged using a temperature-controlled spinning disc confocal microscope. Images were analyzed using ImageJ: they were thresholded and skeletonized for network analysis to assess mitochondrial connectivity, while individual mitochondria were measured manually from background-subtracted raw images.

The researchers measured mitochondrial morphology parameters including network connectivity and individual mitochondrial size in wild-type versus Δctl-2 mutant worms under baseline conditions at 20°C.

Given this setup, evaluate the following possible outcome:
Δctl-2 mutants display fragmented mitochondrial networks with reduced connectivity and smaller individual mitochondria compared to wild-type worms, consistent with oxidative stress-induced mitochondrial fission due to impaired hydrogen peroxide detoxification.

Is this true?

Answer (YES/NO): NO